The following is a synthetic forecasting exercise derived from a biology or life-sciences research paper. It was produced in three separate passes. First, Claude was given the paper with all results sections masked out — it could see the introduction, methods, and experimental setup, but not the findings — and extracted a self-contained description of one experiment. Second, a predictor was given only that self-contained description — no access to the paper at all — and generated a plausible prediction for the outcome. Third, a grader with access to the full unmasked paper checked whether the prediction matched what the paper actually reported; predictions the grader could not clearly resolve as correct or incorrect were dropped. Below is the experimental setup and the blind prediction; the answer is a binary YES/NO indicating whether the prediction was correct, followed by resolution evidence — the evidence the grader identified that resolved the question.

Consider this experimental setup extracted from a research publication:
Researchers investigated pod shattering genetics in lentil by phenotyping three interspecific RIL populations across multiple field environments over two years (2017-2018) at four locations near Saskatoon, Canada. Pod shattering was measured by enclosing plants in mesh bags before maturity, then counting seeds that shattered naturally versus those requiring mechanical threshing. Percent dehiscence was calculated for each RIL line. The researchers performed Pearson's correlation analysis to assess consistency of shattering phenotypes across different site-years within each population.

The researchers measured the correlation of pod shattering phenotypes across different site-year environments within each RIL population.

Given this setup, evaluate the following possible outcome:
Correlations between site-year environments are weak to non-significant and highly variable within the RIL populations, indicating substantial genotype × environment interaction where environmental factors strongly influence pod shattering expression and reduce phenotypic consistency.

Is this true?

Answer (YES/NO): NO